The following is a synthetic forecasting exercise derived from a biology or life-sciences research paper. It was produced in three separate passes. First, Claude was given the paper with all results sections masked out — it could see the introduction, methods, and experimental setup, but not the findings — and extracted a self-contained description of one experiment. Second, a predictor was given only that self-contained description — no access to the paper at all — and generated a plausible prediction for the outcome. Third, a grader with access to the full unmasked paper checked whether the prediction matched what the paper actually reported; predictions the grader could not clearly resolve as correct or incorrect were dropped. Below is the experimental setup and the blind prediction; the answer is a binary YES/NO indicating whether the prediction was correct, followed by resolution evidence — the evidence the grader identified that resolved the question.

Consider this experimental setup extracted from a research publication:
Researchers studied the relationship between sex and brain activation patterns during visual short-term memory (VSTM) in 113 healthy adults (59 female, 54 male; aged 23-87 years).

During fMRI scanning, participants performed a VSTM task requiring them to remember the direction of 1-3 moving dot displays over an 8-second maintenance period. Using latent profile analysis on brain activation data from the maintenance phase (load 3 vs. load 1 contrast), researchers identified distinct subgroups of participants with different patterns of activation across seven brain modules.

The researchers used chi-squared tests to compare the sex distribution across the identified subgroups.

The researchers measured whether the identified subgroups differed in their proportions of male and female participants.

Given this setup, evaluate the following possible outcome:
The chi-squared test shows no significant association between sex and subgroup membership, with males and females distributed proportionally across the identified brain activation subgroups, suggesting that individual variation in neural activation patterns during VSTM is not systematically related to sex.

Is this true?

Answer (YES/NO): YES